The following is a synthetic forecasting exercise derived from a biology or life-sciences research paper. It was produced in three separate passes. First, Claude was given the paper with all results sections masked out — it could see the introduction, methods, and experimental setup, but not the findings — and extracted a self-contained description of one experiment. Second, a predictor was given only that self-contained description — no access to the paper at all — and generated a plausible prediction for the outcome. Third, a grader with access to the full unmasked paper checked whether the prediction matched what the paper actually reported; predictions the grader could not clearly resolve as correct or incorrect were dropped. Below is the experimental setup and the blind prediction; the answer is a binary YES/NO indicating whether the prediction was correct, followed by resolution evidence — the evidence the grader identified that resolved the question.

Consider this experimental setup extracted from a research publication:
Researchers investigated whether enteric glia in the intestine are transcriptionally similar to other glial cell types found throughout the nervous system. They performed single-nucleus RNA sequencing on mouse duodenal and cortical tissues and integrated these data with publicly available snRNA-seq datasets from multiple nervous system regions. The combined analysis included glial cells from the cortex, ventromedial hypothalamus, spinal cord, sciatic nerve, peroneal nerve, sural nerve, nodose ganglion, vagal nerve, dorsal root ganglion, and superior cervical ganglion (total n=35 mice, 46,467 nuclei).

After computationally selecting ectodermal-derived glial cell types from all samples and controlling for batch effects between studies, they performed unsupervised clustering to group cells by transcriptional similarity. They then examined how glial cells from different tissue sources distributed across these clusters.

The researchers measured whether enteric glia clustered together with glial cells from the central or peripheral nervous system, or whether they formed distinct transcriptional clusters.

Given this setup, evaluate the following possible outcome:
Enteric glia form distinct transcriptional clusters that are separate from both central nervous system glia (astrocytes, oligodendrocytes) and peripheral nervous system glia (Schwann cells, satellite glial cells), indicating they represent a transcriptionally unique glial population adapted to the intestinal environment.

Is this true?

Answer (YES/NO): YES